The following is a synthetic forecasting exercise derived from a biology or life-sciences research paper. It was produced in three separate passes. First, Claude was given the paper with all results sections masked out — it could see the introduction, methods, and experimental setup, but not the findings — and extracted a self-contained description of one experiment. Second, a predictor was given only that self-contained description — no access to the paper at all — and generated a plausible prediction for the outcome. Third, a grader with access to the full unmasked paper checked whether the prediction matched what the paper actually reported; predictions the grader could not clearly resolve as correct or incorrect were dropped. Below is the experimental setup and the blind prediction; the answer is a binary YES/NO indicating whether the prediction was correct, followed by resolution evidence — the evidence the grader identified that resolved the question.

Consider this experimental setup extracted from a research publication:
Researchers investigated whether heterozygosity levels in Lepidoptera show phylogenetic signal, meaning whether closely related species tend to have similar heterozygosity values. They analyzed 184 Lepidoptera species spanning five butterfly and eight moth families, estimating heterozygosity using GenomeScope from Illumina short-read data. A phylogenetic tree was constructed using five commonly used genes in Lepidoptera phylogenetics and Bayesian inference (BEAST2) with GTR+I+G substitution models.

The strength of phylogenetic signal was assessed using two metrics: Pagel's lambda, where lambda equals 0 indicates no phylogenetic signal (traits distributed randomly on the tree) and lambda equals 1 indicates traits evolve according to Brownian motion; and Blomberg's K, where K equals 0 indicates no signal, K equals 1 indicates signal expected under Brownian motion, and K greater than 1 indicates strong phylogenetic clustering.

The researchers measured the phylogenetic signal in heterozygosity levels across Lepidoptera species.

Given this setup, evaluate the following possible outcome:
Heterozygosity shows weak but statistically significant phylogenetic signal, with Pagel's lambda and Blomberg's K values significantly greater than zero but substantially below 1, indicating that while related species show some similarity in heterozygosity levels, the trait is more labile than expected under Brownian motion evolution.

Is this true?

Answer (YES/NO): NO